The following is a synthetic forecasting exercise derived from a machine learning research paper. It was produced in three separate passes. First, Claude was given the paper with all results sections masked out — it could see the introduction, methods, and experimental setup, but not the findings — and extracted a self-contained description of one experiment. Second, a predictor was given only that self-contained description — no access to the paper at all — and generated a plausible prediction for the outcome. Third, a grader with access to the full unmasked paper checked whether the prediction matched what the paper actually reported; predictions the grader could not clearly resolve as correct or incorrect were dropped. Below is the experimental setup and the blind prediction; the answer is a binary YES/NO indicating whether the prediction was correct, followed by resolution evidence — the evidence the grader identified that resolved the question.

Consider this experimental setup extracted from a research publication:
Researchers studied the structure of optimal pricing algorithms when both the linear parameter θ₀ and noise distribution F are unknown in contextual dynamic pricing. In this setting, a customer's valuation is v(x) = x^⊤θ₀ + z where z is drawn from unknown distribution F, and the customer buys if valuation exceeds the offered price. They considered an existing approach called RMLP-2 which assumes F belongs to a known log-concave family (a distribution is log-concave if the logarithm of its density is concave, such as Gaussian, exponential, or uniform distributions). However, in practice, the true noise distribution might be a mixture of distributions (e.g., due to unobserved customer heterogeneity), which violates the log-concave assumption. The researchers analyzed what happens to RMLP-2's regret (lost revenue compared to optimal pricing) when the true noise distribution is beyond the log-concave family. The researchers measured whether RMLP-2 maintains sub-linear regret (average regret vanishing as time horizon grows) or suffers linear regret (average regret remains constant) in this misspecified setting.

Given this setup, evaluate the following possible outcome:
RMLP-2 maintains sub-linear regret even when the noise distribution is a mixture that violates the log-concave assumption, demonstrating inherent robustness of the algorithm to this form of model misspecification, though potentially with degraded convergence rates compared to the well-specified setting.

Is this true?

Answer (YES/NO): NO